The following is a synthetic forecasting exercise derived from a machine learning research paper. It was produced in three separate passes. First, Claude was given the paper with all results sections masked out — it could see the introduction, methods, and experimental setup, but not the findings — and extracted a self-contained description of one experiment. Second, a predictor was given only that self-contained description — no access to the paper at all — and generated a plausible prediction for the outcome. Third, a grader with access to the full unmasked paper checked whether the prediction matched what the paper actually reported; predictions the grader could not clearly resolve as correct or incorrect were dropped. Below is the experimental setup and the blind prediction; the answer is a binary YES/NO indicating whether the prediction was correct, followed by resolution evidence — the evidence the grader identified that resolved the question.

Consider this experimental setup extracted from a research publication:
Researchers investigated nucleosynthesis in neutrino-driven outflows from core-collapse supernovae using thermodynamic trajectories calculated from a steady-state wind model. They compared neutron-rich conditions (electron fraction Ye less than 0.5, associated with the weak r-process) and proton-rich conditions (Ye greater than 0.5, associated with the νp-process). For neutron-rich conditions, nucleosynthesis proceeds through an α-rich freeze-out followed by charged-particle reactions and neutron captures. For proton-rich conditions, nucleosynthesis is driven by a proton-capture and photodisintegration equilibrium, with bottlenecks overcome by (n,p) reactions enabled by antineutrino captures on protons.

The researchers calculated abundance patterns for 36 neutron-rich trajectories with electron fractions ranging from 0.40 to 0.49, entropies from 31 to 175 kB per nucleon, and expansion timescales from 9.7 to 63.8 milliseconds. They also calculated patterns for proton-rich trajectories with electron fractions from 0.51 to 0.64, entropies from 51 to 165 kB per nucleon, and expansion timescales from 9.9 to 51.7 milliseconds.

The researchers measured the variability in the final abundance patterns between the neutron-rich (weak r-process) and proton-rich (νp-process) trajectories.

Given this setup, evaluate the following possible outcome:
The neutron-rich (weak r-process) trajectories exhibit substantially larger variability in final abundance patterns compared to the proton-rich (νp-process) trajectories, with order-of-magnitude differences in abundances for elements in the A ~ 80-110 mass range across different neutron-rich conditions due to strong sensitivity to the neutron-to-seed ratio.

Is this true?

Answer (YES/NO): NO